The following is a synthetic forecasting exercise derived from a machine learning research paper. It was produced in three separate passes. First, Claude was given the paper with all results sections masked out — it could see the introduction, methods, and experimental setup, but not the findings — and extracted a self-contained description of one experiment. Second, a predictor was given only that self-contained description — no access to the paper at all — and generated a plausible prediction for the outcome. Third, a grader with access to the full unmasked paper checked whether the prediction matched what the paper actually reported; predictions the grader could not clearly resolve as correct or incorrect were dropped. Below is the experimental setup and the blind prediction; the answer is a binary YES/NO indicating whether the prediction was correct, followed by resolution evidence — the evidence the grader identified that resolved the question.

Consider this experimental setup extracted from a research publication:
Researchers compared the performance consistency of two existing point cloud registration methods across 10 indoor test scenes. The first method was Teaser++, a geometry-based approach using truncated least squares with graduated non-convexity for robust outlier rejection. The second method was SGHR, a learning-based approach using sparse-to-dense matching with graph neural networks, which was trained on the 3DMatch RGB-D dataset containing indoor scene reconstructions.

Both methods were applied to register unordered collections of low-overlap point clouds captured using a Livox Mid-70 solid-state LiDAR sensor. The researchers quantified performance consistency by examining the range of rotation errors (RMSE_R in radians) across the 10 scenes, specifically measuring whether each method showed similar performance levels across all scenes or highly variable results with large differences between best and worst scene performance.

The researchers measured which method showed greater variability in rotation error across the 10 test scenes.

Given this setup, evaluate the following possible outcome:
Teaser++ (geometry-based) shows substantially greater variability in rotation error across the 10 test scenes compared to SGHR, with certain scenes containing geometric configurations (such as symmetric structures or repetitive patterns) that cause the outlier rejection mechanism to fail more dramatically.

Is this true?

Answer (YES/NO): NO